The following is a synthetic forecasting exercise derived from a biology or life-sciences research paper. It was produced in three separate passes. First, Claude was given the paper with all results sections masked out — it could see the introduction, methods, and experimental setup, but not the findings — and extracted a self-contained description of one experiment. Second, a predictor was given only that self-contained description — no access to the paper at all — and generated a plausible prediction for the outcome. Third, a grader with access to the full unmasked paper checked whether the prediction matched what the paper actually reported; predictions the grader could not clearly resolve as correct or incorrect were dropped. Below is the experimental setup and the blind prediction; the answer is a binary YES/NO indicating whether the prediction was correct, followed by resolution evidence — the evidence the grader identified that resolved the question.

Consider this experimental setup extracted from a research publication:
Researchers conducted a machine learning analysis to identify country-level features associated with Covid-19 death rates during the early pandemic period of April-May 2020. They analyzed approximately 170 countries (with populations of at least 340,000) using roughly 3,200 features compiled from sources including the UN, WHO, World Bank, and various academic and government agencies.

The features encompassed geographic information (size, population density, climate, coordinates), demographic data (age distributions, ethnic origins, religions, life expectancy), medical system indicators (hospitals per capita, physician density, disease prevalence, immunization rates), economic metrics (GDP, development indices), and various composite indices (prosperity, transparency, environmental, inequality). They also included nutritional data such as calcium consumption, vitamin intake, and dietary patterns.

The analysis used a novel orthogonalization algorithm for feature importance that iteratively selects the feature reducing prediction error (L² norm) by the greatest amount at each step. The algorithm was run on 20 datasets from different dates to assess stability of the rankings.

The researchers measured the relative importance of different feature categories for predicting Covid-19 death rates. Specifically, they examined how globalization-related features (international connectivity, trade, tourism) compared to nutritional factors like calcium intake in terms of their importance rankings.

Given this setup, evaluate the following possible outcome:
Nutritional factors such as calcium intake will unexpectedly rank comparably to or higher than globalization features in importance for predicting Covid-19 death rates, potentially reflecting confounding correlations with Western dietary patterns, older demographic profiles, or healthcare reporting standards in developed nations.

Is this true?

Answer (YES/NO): NO